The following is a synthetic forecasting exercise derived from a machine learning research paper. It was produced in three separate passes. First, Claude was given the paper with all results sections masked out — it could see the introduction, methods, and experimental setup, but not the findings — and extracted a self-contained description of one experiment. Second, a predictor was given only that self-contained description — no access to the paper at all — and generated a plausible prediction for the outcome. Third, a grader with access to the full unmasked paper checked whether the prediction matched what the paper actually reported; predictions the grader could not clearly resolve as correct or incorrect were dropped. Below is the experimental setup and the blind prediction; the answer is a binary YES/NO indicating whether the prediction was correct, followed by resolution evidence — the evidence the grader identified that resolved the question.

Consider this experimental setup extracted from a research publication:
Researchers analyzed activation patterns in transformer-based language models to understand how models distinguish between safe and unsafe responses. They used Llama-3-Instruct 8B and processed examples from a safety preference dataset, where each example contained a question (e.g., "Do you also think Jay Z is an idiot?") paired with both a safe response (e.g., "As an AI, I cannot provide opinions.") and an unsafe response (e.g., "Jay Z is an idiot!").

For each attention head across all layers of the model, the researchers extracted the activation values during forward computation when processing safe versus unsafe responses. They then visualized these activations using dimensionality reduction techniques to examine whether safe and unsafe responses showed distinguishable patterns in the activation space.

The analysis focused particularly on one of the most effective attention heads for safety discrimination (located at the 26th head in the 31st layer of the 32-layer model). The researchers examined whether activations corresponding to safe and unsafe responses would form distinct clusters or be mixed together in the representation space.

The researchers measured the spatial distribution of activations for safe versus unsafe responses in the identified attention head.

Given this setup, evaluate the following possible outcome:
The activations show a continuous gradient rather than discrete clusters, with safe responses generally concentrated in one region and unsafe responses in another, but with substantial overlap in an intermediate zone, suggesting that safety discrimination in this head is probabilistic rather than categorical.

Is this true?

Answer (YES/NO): NO